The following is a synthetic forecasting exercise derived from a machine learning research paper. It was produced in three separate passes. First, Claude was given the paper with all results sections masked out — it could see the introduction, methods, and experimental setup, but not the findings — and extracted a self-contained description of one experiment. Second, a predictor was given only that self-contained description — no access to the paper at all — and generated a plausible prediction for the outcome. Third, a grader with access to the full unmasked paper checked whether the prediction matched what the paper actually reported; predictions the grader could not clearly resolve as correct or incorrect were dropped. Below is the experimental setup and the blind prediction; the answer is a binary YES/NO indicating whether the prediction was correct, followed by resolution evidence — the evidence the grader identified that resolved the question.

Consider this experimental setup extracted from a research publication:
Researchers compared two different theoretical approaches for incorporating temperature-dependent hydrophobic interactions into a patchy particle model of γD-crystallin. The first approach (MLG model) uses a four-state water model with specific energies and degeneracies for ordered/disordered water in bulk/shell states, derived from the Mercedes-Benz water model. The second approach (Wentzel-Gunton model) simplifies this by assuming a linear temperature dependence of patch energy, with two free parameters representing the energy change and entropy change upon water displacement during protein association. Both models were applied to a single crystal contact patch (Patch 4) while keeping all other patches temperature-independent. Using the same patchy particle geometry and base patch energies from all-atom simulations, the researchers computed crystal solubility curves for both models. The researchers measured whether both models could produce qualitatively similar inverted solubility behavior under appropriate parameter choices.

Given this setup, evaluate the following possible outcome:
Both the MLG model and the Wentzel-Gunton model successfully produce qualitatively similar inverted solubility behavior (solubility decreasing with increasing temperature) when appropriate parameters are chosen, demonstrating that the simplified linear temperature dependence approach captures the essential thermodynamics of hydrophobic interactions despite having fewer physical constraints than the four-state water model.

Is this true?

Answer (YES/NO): NO